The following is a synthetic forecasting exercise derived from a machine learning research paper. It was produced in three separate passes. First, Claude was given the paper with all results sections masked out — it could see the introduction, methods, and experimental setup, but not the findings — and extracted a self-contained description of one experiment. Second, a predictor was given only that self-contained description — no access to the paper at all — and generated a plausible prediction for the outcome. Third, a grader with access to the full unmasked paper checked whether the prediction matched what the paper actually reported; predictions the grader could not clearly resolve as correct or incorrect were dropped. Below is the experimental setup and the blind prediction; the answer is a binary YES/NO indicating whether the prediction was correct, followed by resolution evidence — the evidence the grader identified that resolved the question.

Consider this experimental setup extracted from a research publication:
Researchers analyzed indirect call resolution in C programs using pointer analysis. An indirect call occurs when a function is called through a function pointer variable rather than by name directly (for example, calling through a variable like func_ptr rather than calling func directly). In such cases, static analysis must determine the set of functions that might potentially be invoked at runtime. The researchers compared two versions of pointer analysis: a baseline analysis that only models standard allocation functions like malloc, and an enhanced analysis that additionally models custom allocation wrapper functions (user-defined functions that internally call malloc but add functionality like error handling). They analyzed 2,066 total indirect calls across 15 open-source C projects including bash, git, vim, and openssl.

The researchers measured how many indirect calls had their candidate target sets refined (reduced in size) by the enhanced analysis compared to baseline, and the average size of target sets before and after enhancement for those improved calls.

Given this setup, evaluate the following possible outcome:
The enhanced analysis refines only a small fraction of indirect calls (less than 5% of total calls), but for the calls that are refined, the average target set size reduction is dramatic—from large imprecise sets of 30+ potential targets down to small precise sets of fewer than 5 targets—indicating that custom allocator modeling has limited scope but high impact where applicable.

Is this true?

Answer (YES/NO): NO